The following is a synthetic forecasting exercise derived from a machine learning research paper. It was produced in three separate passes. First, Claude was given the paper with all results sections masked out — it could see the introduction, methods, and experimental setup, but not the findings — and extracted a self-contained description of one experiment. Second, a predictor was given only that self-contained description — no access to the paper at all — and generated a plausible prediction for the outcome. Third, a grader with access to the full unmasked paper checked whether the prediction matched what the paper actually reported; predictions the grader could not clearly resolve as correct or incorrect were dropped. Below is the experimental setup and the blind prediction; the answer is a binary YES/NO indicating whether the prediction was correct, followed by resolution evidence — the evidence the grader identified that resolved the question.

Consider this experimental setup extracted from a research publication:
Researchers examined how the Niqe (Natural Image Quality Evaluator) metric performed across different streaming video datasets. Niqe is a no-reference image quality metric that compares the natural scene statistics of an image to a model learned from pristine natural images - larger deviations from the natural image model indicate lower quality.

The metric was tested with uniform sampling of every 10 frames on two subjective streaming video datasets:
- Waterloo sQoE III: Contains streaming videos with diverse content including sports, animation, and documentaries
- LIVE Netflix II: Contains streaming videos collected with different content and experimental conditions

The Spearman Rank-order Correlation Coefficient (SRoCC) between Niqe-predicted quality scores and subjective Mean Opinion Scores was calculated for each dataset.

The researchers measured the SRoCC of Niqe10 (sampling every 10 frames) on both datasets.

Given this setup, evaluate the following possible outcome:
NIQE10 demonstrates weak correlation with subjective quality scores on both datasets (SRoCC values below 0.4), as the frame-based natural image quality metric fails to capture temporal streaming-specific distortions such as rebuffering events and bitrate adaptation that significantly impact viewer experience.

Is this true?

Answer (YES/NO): NO